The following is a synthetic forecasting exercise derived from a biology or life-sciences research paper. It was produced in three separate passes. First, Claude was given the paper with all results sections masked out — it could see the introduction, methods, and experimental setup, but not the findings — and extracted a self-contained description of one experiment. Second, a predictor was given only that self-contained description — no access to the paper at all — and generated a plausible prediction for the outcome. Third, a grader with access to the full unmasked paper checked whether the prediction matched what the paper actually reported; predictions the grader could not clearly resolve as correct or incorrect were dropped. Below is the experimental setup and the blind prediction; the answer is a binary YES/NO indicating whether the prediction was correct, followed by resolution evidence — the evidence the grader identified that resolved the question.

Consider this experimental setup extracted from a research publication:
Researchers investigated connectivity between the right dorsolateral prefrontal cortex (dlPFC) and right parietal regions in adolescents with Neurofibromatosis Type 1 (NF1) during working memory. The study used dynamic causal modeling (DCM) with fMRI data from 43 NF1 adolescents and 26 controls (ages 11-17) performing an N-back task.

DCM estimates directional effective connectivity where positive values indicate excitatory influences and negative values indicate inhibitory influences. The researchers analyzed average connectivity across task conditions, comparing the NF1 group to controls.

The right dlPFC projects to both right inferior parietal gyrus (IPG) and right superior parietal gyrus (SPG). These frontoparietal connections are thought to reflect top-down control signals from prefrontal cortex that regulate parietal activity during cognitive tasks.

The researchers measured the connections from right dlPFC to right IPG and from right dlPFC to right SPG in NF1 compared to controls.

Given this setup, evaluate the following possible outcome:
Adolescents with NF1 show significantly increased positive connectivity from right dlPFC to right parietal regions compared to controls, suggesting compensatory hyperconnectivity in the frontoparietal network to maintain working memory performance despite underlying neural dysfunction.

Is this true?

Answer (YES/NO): NO